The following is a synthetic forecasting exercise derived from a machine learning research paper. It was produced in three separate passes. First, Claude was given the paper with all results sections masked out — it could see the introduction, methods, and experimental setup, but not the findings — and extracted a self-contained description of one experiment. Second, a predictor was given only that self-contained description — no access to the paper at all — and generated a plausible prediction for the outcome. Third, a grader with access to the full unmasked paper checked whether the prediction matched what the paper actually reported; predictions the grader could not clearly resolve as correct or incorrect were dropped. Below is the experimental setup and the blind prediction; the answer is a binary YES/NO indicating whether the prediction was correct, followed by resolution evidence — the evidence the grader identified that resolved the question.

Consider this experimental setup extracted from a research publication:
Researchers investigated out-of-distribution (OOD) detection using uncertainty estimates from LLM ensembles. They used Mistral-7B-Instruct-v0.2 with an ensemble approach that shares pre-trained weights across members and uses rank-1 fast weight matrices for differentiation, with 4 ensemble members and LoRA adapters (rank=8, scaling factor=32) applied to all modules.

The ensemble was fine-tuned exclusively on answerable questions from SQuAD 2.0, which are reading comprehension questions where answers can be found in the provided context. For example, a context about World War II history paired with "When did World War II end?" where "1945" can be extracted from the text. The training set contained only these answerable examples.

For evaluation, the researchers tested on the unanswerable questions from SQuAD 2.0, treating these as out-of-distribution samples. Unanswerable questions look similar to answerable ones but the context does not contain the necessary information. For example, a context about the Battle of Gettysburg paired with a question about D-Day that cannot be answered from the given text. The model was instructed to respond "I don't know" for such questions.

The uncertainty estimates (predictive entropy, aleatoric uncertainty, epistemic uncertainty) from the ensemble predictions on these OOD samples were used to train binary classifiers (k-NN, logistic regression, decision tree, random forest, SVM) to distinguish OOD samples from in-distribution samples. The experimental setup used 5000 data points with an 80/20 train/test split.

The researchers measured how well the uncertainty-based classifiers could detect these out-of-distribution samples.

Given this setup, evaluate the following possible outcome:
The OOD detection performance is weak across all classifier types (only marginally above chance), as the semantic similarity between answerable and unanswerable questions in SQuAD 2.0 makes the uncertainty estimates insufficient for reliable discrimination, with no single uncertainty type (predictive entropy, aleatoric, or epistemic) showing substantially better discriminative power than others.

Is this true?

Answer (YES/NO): NO